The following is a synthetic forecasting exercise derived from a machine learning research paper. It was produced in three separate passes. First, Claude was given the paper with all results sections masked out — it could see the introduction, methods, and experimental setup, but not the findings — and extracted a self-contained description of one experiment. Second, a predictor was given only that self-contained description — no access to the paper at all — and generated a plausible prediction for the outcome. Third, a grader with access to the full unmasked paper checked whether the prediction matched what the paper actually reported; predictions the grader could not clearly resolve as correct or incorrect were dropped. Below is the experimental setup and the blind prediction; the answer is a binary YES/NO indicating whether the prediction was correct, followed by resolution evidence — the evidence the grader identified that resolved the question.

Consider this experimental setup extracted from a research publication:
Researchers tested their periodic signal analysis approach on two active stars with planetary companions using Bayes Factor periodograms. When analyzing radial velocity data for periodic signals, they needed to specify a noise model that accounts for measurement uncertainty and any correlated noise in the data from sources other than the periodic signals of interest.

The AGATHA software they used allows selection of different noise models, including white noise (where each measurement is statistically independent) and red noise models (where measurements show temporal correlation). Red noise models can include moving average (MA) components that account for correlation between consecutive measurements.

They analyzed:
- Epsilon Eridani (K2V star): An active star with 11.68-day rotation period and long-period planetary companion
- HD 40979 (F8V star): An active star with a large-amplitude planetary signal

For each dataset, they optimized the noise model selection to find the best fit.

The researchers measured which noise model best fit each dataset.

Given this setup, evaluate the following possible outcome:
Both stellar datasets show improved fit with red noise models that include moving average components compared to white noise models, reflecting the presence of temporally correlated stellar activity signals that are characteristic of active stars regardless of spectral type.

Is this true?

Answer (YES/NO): NO